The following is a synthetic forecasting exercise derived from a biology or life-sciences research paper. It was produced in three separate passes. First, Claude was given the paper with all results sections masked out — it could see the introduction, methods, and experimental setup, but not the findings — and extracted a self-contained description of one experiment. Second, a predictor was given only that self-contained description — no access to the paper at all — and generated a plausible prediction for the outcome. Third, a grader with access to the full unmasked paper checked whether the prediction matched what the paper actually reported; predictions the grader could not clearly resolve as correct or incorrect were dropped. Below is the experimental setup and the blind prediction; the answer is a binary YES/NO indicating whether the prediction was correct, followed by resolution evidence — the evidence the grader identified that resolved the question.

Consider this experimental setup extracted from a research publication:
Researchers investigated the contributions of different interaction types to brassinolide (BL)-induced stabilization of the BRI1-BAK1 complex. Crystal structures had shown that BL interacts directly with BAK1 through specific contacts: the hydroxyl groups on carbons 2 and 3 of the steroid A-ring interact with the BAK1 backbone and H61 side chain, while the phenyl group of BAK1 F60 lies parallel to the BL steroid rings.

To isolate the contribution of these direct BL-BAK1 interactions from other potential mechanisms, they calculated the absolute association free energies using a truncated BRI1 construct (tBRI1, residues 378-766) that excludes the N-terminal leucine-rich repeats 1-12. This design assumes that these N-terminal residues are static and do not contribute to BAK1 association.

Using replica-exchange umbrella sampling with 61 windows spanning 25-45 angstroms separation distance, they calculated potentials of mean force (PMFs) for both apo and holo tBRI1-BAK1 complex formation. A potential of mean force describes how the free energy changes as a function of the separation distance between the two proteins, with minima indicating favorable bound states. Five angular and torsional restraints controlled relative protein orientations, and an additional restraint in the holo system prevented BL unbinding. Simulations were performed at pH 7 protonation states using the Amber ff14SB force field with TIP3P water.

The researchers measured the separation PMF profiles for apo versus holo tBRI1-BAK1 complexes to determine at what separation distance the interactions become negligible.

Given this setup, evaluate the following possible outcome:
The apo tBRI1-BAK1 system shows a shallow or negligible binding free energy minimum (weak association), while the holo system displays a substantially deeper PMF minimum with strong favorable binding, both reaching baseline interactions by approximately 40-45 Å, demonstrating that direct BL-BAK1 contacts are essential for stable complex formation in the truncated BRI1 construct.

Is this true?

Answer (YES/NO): NO